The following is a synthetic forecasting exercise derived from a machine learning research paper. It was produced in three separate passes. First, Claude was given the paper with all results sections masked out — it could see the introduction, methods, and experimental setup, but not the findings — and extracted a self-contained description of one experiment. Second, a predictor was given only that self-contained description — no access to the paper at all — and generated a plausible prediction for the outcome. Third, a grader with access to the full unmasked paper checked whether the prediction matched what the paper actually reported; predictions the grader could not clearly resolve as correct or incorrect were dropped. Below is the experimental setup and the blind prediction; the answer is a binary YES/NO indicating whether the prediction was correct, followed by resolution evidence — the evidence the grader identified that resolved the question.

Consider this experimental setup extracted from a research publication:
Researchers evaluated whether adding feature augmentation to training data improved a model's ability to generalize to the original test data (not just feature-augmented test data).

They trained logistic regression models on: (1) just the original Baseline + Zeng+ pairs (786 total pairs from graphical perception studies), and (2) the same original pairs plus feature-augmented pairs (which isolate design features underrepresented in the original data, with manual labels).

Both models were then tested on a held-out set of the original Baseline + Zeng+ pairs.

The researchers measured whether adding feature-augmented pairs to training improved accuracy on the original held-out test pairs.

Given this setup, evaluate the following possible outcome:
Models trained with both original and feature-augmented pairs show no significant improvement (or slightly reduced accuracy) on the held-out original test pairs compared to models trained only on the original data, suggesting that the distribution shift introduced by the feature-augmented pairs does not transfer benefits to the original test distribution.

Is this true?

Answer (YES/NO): NO